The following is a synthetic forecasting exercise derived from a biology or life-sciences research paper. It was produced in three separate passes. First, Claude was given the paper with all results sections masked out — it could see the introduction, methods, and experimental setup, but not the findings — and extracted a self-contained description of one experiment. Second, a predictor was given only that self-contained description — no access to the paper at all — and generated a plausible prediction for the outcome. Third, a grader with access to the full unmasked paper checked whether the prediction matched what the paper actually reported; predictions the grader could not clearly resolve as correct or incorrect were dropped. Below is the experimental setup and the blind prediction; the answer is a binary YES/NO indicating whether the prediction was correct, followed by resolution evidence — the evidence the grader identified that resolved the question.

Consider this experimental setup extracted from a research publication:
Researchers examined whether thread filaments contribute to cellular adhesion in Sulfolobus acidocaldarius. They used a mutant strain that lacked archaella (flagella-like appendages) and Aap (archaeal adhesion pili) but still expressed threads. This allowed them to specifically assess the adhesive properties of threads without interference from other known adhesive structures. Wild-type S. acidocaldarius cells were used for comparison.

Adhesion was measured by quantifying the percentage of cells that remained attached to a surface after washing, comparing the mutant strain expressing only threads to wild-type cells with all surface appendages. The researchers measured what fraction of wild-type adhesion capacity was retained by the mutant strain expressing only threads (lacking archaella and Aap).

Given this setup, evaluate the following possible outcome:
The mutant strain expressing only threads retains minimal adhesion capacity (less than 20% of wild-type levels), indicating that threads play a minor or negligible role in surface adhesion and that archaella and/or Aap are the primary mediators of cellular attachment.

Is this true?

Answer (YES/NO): NO